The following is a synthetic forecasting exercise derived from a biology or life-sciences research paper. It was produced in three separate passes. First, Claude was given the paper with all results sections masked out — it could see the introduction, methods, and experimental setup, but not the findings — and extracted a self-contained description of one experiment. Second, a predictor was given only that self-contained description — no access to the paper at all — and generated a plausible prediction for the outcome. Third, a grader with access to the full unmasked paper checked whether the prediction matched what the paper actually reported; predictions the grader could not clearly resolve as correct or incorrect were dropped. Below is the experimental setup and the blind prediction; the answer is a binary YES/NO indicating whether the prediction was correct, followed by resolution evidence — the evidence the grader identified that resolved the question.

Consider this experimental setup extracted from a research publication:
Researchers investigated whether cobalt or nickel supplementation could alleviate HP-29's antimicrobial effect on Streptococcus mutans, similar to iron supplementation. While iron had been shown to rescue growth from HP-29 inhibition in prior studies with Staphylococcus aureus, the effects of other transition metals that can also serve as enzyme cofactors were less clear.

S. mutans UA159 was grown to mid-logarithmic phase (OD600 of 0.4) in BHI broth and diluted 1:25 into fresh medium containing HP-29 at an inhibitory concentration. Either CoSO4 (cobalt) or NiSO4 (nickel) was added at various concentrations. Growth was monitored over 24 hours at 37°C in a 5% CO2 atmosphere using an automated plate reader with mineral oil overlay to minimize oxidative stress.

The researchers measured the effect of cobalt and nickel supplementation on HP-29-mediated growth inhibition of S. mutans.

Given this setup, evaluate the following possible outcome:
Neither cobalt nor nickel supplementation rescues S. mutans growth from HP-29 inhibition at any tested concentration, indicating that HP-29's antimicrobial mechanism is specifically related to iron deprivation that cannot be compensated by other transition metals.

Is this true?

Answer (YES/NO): NO